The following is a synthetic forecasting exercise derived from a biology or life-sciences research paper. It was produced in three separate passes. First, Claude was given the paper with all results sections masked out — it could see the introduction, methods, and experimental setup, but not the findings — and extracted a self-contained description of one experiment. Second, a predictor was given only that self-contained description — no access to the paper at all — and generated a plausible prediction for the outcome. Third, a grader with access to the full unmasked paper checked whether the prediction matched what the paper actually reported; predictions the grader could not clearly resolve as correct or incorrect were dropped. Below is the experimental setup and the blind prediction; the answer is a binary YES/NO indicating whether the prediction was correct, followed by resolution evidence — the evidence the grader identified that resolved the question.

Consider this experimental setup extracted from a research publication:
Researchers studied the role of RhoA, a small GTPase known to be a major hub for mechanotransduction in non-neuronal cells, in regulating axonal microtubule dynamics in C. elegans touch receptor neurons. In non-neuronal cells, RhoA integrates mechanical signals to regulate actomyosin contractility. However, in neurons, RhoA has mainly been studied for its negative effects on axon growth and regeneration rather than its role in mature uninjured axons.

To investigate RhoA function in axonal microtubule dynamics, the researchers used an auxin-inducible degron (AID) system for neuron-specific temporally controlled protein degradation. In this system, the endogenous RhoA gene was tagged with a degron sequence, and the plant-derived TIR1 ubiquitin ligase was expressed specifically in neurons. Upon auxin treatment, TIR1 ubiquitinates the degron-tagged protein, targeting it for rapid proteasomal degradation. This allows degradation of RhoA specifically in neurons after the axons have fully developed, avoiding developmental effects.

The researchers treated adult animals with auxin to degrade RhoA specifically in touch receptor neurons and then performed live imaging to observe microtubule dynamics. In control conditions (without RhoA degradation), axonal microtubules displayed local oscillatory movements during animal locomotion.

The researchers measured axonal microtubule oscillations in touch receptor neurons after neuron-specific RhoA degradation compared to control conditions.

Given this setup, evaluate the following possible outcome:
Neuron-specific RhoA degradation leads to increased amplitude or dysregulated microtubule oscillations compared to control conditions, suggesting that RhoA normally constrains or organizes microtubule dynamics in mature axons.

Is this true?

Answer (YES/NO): NO